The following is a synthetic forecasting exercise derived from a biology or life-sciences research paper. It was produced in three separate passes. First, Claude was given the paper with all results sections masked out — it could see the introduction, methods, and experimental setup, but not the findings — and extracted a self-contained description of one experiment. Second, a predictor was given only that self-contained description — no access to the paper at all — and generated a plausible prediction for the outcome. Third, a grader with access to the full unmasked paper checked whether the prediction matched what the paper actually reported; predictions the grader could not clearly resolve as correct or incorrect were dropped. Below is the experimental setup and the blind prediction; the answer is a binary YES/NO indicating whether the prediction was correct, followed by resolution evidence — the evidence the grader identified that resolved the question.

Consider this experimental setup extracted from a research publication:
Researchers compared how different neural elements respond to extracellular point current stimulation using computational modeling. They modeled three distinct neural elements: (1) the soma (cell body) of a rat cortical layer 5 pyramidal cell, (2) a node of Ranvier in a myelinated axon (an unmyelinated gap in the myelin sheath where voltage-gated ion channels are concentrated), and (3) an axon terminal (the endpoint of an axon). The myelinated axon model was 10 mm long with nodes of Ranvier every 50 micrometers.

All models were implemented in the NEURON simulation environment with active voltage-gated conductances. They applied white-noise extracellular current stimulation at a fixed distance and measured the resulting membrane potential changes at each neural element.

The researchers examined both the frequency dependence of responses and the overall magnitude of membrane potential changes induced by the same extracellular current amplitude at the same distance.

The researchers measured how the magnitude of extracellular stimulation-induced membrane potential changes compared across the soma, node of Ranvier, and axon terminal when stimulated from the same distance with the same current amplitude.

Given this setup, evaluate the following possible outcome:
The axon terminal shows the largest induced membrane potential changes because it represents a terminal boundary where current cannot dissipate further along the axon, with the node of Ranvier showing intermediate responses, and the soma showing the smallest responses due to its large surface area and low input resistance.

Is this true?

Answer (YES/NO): NO